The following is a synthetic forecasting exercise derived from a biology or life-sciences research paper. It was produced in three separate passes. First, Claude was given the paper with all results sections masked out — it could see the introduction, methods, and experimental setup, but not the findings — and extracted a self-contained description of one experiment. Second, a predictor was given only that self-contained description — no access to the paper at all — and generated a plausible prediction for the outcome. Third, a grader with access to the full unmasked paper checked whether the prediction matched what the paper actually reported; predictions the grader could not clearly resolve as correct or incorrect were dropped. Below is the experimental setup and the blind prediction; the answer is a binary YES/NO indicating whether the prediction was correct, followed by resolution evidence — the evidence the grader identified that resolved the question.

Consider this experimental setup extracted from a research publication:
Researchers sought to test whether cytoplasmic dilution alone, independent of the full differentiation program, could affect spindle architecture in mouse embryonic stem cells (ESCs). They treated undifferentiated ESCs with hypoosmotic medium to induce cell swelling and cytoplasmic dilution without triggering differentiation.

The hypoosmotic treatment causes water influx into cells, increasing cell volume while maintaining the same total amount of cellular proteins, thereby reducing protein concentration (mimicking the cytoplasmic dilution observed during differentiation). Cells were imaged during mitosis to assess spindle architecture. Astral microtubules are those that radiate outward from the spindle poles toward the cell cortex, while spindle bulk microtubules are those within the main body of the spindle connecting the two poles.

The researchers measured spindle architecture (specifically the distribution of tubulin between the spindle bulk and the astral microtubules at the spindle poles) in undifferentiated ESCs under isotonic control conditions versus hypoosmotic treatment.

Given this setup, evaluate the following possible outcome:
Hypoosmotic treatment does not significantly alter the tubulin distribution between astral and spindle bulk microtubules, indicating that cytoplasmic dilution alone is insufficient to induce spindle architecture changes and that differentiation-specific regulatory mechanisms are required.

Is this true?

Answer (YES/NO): NO